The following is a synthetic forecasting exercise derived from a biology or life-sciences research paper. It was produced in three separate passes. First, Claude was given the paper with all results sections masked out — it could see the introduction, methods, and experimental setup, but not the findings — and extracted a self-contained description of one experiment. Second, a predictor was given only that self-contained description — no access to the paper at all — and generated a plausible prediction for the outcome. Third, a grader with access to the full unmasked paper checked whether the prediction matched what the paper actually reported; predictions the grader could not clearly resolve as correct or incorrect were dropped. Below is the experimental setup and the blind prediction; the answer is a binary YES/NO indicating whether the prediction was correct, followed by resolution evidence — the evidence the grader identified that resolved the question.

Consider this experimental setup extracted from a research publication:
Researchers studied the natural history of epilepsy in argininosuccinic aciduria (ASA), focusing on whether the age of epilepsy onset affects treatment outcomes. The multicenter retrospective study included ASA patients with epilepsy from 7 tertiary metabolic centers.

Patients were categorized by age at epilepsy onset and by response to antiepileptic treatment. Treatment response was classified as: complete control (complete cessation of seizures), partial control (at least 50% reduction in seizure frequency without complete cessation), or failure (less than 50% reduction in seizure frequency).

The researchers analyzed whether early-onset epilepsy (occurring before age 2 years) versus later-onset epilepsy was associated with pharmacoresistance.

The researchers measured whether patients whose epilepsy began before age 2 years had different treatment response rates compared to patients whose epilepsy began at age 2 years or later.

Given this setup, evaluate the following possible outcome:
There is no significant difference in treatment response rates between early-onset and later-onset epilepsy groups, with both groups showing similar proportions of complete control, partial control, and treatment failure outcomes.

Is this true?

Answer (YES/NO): NO